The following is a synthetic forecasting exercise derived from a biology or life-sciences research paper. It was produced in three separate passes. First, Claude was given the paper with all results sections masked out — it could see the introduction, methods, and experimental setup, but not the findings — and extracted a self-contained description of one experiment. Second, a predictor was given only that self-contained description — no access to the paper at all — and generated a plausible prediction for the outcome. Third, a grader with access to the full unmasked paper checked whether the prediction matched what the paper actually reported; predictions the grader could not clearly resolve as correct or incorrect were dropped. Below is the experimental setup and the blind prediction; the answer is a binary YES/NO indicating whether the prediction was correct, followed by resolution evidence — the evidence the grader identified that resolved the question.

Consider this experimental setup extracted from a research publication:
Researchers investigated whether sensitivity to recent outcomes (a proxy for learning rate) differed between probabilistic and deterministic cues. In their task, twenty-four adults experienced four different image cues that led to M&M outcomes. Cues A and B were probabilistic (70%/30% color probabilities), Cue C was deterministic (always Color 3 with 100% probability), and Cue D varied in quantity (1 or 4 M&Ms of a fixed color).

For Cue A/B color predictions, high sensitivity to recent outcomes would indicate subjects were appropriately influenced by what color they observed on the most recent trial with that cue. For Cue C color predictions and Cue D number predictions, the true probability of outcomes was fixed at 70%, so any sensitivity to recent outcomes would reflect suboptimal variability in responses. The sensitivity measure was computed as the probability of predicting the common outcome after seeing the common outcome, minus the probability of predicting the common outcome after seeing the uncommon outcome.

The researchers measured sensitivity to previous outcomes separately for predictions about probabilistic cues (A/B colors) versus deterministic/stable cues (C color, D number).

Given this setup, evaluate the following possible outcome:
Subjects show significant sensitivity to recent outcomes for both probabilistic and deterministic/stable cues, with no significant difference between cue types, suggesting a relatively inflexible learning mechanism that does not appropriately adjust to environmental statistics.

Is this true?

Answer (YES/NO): NO